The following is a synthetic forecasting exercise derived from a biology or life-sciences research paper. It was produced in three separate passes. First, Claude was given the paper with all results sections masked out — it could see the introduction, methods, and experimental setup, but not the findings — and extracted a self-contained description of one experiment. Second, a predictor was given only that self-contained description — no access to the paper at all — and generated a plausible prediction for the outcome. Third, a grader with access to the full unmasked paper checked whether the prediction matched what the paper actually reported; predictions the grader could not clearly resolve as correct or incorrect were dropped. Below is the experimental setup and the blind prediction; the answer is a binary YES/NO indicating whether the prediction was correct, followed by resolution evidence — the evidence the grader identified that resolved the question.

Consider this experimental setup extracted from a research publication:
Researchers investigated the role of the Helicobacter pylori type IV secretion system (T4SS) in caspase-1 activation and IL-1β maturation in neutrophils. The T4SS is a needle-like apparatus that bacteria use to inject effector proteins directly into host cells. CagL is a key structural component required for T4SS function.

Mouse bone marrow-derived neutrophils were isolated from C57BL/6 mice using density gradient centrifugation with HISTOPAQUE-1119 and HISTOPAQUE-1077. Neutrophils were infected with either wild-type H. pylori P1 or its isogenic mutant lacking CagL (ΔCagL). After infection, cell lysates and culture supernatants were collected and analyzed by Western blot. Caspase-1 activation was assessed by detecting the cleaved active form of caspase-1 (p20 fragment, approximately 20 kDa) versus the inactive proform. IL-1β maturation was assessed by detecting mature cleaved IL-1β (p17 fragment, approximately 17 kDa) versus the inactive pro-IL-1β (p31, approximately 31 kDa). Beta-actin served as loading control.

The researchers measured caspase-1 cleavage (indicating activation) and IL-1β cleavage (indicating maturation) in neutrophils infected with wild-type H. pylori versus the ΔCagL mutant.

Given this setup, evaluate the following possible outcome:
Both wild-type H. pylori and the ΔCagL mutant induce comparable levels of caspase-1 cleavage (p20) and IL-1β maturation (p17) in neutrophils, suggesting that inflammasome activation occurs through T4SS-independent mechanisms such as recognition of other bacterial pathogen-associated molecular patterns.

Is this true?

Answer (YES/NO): NO